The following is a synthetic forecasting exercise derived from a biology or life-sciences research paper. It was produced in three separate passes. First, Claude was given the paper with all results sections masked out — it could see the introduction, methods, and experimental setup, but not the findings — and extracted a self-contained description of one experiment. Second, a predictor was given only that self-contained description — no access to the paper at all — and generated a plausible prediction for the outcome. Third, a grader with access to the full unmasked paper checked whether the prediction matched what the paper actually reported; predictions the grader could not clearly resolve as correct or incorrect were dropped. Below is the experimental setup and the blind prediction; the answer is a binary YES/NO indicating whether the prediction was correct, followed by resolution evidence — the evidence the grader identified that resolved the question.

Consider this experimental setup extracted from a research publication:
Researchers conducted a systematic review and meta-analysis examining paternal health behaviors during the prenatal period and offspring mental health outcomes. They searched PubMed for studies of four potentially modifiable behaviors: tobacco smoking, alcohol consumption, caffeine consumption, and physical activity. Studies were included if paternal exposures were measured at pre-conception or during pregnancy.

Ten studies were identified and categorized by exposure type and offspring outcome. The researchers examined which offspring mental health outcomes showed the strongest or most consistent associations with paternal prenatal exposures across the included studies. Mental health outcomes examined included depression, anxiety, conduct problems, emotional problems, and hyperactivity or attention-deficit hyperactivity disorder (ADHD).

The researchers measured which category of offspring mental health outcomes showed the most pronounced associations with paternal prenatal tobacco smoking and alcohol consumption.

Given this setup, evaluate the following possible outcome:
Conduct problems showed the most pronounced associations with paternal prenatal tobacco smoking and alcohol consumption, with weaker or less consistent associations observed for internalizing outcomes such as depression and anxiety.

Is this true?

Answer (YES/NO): NO